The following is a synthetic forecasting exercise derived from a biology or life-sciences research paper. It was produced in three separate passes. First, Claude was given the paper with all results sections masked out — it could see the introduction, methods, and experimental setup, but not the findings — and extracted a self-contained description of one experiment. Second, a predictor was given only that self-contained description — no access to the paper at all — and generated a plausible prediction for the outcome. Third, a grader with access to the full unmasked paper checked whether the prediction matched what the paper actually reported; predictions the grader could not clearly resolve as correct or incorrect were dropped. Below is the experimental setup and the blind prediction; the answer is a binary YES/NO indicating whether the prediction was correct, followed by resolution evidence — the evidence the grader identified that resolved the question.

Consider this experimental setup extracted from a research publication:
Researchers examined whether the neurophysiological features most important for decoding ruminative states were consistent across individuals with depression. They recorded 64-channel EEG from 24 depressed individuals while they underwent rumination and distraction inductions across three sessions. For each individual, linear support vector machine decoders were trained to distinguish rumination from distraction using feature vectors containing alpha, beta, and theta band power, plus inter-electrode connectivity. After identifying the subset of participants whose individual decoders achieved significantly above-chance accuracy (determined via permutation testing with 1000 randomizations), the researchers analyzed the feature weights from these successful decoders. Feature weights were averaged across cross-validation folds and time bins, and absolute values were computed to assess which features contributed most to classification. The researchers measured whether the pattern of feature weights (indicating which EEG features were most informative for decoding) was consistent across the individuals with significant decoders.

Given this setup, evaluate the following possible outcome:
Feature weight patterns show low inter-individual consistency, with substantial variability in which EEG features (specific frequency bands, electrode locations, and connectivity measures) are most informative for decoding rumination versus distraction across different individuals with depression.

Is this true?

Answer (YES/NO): YES